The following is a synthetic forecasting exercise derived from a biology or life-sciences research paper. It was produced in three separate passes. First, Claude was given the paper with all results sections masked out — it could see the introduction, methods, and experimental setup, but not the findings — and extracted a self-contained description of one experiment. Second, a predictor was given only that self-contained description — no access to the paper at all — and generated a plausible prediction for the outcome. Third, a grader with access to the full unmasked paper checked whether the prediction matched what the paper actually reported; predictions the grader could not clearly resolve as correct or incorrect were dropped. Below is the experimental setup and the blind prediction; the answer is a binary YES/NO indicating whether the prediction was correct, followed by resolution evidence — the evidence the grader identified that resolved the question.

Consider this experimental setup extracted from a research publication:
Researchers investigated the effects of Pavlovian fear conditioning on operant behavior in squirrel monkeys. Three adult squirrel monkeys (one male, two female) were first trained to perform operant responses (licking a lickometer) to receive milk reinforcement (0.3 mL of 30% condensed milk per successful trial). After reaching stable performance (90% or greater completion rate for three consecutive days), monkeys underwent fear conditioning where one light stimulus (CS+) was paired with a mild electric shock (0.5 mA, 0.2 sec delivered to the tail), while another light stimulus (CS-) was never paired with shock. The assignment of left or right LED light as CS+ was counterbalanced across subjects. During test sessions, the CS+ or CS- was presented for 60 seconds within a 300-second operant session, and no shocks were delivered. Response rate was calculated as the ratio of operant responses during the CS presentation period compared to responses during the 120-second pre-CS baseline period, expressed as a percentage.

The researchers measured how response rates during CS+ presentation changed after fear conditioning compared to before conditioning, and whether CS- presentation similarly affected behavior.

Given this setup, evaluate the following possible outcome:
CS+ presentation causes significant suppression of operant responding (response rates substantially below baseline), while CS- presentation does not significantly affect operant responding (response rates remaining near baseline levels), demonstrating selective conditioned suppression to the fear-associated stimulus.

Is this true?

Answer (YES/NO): YES